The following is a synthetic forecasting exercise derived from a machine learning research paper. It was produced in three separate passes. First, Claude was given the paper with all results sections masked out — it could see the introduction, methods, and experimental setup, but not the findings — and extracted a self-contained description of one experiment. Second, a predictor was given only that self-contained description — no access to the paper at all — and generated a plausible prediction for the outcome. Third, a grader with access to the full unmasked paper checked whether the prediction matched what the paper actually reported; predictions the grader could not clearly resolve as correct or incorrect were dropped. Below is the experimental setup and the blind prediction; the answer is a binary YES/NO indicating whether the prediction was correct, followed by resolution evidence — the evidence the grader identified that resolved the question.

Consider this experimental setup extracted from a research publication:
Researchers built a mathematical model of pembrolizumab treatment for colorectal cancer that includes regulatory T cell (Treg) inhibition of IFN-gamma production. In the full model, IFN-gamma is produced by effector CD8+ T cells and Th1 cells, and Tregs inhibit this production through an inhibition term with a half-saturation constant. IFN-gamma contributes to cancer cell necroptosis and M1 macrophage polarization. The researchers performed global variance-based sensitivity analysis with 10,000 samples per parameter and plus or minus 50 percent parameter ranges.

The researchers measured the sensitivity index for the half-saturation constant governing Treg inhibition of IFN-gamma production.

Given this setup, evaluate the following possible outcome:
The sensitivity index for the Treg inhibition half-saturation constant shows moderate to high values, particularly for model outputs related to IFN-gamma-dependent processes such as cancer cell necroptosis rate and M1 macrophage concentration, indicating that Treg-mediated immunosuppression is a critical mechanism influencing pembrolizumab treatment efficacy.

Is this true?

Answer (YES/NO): NO